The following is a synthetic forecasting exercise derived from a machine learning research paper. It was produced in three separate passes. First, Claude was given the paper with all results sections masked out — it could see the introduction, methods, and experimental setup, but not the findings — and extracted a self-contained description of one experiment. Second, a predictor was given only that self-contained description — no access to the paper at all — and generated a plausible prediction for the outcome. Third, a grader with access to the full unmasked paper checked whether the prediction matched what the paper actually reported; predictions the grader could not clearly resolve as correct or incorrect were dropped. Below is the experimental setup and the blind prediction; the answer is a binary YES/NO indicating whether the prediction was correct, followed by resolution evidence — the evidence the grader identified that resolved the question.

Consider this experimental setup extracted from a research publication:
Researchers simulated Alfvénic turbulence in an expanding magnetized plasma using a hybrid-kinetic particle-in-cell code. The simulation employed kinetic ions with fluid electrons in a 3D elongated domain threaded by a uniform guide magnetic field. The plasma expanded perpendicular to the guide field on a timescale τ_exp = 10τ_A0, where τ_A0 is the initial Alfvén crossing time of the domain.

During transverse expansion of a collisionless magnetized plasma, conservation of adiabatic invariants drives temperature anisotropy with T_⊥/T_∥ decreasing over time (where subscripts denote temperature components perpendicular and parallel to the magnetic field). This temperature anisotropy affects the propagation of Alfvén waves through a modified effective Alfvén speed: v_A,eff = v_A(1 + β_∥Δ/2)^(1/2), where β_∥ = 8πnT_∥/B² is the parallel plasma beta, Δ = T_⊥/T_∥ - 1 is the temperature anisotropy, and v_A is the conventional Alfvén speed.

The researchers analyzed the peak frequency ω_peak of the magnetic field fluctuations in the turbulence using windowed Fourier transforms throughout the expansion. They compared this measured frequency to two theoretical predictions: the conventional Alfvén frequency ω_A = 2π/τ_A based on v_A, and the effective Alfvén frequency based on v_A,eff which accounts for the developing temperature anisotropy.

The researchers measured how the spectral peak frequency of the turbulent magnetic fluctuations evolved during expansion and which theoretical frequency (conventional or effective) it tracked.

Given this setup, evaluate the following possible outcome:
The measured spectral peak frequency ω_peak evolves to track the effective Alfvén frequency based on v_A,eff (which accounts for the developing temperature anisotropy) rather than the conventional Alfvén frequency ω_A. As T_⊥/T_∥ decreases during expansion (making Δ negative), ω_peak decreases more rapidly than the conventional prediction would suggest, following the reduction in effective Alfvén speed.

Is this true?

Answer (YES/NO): YES